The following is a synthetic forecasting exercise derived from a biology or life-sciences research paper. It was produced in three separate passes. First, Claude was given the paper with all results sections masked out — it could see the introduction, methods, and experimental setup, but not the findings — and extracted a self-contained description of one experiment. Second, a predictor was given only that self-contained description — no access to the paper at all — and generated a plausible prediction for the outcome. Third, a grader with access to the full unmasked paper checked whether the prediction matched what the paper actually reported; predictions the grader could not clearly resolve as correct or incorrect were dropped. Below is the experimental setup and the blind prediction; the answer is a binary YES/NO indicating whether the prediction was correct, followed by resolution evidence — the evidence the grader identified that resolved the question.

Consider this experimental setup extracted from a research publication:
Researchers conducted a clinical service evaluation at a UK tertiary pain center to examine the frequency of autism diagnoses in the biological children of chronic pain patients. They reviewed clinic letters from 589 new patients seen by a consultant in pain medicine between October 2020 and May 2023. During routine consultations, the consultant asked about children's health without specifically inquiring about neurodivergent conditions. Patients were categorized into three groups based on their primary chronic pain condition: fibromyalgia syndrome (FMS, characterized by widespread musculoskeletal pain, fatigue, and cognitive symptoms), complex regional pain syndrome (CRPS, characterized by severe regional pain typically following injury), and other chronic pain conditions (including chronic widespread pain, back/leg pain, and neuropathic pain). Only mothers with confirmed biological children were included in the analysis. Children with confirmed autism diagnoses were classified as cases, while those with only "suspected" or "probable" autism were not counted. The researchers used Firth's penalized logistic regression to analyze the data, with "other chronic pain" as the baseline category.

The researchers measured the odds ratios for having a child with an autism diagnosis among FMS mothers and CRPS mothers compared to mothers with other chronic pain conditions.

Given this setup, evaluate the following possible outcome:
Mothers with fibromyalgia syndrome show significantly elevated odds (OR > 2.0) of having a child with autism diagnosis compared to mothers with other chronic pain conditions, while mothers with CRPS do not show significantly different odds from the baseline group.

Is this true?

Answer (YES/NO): NO